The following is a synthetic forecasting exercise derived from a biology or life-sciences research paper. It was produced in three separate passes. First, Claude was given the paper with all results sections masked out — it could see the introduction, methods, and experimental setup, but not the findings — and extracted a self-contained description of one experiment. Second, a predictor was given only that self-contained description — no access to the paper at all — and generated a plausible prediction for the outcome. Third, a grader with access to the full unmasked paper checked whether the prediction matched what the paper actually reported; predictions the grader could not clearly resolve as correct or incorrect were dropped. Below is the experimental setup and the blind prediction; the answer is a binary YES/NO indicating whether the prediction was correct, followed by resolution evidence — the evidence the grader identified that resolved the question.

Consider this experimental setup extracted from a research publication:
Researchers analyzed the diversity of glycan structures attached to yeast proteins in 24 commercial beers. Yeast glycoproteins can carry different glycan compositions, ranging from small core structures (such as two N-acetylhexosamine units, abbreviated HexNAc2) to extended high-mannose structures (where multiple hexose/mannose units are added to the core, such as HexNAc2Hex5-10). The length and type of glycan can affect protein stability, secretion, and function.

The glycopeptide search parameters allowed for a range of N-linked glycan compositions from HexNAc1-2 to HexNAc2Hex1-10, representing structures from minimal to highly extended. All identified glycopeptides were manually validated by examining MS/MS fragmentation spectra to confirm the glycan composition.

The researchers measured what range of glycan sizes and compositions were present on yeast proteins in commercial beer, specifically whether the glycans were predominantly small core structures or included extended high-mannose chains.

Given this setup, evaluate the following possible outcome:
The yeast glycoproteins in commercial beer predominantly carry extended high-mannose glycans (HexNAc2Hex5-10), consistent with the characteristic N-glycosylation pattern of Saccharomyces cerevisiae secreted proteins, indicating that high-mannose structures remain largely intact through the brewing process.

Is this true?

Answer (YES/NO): NO